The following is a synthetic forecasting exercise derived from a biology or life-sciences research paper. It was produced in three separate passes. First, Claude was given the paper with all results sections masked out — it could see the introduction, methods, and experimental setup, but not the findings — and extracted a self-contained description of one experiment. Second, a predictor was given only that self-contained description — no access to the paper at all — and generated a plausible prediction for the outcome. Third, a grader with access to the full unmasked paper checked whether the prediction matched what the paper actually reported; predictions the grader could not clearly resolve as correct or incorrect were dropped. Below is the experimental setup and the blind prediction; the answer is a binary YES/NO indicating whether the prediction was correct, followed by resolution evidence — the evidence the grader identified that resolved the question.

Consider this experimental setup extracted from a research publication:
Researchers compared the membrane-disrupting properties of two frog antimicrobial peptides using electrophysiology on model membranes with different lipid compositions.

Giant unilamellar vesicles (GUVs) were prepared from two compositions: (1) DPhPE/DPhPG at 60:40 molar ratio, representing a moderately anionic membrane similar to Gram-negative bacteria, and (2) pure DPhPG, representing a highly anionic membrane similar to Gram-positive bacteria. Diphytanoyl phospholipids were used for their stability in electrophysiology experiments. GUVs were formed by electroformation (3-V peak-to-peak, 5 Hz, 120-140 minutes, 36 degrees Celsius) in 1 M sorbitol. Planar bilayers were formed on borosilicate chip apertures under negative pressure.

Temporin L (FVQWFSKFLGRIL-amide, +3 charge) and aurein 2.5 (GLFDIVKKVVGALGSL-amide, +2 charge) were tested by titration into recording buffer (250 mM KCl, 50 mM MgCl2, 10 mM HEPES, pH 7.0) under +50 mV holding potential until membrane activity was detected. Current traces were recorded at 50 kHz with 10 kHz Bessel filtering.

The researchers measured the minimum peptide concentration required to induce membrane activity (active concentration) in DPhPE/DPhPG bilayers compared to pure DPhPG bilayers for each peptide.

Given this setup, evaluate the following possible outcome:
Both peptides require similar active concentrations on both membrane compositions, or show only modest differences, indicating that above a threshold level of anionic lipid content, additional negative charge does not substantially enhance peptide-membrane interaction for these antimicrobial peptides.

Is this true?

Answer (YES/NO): YES